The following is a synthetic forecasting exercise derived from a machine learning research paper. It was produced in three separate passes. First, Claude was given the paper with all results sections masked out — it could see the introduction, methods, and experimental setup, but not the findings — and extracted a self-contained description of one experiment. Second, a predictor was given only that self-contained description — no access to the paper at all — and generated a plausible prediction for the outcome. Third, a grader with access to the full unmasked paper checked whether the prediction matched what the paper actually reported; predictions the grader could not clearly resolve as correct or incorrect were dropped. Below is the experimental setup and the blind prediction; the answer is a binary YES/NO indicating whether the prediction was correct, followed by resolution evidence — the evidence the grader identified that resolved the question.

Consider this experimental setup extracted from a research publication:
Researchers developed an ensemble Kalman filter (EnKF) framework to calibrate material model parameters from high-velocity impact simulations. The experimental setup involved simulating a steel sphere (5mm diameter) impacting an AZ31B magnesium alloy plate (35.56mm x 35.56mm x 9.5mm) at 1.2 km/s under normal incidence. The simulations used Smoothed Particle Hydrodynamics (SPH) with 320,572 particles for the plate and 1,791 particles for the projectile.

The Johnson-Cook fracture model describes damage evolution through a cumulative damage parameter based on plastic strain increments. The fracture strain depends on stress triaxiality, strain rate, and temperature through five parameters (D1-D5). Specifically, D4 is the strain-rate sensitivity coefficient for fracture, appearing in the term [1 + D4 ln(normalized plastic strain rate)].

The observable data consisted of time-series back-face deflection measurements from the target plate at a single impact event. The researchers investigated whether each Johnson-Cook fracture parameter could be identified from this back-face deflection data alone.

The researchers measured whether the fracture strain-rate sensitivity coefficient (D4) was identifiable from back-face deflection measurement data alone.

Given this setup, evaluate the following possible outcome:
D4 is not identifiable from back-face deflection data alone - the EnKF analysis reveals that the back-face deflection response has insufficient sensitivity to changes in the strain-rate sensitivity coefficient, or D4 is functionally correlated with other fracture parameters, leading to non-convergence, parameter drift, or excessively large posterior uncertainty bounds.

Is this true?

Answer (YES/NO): YES